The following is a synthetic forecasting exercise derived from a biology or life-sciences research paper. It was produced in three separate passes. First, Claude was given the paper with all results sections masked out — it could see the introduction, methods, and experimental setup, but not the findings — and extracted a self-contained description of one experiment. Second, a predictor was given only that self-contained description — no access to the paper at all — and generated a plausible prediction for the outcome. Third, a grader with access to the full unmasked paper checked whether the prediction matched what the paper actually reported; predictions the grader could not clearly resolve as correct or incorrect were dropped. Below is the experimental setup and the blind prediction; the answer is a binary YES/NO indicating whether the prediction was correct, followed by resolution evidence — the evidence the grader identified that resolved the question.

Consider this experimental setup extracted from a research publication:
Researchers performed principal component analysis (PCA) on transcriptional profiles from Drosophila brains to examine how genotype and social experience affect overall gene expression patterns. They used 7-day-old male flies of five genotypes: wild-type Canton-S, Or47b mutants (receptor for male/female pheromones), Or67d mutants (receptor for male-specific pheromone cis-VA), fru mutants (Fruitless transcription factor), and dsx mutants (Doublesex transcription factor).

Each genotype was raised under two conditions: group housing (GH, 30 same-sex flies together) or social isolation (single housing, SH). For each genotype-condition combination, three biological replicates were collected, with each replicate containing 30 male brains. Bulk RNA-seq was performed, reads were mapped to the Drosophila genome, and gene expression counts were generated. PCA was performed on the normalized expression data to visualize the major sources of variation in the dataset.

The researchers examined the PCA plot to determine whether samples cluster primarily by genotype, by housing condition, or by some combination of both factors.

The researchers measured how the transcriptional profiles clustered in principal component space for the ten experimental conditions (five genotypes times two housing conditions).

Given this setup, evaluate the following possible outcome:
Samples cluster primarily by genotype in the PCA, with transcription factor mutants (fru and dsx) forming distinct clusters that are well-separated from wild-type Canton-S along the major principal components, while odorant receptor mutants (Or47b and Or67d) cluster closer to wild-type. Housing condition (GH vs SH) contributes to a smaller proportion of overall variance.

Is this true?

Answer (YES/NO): YES